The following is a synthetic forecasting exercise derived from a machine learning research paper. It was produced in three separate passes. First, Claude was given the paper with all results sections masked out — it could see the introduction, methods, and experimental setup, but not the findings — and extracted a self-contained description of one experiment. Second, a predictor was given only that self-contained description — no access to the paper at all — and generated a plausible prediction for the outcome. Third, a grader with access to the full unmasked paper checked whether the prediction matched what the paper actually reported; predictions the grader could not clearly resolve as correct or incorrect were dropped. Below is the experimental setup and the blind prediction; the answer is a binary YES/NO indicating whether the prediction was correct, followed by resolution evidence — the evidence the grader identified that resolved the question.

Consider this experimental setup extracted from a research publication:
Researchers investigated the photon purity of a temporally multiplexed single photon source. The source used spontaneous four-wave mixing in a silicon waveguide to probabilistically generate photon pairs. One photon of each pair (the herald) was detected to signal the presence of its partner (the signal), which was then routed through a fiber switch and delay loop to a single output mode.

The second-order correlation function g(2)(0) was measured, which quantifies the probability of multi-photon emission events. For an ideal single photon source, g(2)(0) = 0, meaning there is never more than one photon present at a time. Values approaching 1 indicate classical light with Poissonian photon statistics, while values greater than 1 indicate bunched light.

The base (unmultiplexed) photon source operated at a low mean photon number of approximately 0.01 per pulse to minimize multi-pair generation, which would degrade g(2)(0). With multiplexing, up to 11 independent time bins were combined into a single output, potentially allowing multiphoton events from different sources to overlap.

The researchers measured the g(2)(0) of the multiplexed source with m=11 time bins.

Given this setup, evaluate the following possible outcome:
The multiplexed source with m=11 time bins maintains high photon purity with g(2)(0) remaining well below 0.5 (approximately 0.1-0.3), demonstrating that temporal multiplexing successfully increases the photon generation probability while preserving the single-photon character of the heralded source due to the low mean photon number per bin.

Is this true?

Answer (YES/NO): NO